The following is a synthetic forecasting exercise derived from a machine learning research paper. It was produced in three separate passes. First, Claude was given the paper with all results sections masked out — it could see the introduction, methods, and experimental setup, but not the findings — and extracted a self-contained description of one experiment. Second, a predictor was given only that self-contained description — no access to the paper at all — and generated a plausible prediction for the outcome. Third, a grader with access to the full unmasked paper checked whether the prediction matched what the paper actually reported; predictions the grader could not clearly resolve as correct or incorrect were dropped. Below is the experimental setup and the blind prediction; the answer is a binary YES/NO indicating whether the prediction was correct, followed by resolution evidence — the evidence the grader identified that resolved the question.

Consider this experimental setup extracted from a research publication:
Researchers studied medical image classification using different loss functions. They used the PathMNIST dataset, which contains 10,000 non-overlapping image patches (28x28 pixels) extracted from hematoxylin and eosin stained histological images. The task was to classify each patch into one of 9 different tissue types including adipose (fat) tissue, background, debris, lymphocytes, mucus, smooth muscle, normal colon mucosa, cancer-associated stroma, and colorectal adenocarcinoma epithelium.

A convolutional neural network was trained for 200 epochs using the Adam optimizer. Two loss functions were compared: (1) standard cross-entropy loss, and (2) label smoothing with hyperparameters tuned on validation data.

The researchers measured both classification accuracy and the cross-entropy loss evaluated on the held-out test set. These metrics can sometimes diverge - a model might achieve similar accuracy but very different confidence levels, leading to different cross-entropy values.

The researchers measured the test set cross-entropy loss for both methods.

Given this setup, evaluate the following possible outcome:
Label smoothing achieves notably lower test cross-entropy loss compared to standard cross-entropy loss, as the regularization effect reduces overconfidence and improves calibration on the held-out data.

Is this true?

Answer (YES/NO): YES